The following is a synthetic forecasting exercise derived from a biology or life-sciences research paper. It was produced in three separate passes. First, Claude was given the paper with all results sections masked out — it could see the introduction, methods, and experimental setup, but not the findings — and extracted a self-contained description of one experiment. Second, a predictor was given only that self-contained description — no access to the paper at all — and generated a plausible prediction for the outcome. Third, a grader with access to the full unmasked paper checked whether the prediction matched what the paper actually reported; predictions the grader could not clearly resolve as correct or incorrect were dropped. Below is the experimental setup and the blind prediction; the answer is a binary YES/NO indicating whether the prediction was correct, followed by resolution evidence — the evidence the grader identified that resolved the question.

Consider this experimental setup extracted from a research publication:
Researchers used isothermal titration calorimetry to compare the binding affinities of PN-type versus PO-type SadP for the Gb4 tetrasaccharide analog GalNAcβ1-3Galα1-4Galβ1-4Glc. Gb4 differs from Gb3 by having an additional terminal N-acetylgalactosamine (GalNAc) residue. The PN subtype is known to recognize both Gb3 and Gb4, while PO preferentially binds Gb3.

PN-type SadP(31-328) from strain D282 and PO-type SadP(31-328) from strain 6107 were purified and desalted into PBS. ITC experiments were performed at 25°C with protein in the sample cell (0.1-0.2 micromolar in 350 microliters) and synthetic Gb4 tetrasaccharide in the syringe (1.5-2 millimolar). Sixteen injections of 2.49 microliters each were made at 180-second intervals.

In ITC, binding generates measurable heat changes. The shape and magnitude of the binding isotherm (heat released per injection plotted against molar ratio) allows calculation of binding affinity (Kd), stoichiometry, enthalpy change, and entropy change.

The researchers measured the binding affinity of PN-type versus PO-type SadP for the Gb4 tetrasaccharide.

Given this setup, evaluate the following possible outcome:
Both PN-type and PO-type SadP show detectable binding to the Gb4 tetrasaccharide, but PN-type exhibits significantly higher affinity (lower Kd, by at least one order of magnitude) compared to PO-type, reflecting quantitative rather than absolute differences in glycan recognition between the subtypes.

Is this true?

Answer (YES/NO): YES